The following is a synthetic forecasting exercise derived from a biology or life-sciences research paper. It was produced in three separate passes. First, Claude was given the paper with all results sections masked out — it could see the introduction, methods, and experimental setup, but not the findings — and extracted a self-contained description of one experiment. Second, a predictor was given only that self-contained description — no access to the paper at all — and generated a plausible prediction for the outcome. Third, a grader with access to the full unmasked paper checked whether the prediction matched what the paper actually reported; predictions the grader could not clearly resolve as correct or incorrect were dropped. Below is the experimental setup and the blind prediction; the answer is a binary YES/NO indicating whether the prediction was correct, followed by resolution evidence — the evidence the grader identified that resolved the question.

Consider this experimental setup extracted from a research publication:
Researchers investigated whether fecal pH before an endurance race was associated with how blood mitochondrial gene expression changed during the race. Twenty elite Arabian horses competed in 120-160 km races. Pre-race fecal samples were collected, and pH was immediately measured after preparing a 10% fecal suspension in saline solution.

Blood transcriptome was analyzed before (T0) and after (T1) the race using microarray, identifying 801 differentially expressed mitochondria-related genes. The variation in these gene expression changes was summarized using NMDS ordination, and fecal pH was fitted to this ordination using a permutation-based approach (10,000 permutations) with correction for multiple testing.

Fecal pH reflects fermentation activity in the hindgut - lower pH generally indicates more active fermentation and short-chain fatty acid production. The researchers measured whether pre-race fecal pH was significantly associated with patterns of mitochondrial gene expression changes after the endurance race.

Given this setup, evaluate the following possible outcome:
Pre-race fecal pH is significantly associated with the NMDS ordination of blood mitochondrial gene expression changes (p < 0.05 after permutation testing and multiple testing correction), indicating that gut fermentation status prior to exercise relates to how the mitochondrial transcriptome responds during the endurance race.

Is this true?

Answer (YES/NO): NO